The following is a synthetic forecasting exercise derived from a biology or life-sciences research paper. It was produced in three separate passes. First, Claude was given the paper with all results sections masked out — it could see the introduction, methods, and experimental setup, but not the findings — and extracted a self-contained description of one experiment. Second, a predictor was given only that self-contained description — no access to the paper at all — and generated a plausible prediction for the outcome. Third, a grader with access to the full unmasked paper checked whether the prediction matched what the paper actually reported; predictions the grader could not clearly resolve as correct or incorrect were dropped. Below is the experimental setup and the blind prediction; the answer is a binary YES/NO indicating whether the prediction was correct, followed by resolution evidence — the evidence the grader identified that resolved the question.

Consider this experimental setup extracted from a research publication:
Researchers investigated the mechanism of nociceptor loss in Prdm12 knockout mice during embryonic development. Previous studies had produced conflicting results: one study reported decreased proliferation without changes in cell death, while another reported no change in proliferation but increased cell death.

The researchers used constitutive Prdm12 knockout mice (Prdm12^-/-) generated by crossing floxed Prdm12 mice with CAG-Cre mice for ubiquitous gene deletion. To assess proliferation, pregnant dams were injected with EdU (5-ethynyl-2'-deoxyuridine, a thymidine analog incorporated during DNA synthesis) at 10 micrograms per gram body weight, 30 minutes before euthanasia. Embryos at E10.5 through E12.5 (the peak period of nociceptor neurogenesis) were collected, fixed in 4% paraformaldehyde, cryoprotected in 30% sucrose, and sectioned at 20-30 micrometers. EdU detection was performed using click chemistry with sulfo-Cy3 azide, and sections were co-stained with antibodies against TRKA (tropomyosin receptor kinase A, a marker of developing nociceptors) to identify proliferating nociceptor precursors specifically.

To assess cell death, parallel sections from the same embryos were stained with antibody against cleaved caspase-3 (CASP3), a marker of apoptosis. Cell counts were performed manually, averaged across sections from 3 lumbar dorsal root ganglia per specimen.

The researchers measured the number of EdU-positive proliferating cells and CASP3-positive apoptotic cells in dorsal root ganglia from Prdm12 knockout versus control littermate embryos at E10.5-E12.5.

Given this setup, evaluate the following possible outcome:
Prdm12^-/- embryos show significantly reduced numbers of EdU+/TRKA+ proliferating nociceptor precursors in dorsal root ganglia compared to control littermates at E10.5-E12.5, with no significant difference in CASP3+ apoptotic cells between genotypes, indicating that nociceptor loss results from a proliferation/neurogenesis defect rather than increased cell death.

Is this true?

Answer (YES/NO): NO